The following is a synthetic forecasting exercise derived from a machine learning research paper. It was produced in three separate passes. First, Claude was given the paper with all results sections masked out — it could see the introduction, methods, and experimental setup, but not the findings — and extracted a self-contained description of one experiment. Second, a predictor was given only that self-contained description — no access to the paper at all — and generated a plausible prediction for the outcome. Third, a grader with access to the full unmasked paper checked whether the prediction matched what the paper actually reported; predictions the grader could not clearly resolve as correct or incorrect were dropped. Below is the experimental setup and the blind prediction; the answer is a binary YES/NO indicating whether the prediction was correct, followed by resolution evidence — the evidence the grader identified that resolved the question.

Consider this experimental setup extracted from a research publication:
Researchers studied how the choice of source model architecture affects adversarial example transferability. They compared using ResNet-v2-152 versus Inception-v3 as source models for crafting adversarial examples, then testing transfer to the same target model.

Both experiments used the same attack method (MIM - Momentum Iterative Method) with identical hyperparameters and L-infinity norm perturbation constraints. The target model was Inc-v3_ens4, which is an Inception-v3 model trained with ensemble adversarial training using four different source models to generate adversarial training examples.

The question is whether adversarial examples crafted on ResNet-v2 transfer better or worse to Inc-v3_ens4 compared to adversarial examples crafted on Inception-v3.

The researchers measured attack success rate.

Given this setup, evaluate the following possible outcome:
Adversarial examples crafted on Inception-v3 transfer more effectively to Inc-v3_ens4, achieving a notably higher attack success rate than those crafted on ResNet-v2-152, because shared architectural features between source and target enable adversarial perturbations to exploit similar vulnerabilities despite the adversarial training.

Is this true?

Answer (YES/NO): NO